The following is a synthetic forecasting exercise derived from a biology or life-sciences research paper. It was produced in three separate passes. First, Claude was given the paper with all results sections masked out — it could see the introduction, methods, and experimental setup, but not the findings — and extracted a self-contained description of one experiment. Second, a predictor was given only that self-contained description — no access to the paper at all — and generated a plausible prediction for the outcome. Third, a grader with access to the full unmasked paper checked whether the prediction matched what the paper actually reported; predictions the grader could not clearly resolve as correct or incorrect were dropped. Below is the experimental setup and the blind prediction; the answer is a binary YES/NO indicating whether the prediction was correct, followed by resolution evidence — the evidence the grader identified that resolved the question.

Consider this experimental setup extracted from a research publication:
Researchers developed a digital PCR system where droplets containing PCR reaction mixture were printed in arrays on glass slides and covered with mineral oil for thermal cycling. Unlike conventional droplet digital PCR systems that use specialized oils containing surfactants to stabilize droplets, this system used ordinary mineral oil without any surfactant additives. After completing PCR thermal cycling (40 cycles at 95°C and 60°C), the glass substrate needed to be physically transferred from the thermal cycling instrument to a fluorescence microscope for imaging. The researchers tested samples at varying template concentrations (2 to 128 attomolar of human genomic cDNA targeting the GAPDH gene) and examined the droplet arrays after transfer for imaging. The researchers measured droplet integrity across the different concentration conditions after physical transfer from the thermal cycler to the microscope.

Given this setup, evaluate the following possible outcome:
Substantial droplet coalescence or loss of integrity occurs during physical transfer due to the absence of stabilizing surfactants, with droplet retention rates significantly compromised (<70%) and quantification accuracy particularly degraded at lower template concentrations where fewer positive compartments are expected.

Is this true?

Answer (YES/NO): NO